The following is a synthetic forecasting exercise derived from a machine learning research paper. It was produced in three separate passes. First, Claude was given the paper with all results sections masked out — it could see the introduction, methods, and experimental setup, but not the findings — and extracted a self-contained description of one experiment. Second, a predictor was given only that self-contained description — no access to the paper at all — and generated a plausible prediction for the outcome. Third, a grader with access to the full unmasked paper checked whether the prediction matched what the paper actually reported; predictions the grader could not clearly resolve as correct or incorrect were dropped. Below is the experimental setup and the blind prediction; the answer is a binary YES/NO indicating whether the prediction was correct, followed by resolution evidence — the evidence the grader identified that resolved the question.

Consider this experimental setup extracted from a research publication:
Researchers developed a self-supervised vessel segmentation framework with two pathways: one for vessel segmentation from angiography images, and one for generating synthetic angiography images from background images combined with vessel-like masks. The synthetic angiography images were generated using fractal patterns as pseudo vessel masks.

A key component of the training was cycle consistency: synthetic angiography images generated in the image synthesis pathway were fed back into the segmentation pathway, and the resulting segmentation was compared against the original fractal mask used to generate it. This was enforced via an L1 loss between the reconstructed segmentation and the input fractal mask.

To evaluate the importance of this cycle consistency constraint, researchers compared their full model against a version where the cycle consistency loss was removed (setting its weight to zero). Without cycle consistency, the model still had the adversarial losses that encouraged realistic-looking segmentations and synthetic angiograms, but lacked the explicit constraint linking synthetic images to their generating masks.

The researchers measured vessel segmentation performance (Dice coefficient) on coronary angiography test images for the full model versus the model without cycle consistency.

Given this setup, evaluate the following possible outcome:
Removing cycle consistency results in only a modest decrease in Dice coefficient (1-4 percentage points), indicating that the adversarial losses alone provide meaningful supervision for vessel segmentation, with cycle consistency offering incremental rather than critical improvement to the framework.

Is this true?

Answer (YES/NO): NO